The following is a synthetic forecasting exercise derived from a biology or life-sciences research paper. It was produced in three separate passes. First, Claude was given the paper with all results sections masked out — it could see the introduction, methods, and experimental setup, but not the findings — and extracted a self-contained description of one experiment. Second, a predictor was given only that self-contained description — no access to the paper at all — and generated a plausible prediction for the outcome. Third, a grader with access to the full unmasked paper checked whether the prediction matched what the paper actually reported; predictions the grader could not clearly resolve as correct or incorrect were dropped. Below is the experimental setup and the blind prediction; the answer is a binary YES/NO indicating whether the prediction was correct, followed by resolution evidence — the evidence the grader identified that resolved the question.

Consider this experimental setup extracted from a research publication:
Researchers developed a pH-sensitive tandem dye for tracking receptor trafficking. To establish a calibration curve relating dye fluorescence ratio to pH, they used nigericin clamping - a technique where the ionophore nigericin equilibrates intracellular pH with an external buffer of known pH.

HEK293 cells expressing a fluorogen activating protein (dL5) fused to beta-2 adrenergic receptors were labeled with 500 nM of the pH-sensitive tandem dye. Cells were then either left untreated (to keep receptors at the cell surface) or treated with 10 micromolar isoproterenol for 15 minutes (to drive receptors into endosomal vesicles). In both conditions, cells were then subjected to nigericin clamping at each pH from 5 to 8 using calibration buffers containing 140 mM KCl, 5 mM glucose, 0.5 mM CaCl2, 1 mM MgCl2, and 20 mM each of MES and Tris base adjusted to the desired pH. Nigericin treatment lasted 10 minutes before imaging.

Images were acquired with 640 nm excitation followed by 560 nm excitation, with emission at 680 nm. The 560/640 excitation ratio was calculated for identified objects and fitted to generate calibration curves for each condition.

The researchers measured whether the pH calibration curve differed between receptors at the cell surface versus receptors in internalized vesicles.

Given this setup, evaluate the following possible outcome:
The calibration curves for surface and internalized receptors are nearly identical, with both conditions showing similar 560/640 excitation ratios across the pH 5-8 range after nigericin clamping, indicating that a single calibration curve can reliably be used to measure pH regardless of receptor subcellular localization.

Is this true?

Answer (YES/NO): YES